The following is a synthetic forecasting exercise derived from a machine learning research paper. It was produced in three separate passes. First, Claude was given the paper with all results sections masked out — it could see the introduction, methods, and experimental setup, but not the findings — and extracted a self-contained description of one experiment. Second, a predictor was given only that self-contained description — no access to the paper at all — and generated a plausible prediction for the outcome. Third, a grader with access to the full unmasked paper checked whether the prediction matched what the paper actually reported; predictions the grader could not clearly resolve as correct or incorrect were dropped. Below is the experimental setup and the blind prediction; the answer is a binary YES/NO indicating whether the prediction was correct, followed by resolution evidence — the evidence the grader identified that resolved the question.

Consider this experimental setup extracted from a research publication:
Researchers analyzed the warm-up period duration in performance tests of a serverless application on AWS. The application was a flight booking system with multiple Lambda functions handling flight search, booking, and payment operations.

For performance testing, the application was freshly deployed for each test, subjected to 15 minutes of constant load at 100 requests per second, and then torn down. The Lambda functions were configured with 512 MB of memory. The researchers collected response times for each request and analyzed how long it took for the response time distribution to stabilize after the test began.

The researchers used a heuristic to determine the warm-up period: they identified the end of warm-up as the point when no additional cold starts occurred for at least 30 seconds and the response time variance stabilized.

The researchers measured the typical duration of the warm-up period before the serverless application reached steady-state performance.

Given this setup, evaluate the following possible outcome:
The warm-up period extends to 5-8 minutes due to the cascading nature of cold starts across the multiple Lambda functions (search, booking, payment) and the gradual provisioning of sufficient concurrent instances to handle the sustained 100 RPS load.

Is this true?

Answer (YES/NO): NO